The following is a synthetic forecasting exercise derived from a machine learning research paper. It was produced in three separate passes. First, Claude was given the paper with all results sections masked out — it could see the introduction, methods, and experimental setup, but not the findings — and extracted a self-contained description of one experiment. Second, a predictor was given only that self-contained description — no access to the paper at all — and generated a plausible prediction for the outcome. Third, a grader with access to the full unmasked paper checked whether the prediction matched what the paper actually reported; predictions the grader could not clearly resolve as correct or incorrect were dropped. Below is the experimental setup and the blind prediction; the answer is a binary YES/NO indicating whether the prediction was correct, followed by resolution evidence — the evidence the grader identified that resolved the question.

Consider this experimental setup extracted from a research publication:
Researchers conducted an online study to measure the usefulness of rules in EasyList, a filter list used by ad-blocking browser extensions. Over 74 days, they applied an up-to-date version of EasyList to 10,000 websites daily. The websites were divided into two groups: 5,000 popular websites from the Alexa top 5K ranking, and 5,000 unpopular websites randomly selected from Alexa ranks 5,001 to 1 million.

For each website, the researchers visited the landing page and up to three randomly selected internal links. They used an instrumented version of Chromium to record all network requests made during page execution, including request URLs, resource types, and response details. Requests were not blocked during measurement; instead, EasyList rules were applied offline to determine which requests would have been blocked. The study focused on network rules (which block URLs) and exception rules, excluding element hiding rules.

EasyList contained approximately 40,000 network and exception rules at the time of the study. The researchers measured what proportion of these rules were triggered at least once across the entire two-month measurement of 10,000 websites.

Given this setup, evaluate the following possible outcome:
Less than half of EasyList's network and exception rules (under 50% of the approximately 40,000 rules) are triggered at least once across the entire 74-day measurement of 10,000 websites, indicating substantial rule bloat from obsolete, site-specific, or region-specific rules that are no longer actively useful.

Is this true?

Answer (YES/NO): YES